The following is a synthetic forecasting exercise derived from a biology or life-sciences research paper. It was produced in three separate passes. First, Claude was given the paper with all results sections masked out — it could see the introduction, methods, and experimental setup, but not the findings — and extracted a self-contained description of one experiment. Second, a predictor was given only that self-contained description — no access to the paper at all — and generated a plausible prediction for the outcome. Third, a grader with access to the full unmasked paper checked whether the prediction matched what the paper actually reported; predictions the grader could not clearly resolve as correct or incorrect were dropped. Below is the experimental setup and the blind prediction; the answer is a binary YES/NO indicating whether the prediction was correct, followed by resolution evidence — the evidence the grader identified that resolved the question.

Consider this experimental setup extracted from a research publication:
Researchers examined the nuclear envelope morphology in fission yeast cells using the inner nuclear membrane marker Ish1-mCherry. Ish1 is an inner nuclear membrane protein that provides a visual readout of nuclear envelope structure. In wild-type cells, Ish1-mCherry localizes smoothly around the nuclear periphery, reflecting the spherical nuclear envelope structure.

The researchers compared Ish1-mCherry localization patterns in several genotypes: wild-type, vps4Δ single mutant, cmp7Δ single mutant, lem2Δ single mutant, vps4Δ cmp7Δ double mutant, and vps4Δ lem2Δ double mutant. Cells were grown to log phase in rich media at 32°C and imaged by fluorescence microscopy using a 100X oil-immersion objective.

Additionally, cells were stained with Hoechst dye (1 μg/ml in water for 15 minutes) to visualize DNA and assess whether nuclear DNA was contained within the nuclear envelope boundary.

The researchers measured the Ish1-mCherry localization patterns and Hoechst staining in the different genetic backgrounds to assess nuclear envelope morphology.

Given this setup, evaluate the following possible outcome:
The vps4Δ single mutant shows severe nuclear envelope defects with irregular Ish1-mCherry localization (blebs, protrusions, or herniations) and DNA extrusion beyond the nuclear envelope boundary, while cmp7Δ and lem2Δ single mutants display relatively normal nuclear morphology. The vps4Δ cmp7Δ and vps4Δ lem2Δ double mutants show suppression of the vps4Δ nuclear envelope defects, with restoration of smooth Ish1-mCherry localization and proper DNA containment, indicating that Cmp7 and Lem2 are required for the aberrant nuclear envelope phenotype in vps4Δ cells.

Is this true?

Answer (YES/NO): YES